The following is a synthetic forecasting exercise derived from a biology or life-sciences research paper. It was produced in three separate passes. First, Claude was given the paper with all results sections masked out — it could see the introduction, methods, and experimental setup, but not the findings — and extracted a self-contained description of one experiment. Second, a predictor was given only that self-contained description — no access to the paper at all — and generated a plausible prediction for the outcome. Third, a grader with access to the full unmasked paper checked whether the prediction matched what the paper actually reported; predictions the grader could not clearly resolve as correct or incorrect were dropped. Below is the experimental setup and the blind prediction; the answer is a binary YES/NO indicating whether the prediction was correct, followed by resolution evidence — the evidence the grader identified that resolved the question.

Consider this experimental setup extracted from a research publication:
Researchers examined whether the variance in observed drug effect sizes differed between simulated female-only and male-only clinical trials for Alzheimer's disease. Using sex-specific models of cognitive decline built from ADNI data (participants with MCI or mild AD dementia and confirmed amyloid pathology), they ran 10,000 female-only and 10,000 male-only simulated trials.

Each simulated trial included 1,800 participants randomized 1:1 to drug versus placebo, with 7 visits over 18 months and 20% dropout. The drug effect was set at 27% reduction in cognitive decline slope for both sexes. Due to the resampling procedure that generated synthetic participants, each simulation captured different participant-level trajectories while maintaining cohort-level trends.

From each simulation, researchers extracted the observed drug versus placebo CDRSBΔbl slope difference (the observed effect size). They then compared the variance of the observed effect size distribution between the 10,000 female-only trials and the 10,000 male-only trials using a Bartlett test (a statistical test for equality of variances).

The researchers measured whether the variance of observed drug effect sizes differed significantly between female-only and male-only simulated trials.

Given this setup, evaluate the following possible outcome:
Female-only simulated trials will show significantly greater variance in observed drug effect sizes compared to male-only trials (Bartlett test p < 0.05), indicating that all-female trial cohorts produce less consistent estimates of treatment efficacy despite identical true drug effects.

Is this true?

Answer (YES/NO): YES